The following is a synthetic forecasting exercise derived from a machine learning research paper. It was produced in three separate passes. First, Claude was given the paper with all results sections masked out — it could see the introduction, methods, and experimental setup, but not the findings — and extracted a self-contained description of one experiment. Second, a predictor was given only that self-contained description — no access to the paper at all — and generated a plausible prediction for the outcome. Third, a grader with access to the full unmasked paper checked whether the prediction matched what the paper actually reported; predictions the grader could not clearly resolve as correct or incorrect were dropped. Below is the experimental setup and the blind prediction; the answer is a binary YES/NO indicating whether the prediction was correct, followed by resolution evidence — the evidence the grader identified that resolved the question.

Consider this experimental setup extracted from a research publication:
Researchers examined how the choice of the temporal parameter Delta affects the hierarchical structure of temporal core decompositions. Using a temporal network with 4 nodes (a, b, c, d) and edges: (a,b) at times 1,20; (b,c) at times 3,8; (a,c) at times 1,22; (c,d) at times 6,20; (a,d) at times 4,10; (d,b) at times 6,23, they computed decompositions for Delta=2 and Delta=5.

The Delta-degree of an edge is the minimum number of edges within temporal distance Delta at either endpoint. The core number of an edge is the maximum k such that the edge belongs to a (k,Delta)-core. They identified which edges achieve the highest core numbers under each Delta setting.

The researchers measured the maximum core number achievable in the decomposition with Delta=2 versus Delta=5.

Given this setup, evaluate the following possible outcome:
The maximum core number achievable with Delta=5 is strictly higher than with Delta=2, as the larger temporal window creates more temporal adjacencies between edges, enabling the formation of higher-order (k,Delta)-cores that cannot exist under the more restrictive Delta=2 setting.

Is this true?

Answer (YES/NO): YES